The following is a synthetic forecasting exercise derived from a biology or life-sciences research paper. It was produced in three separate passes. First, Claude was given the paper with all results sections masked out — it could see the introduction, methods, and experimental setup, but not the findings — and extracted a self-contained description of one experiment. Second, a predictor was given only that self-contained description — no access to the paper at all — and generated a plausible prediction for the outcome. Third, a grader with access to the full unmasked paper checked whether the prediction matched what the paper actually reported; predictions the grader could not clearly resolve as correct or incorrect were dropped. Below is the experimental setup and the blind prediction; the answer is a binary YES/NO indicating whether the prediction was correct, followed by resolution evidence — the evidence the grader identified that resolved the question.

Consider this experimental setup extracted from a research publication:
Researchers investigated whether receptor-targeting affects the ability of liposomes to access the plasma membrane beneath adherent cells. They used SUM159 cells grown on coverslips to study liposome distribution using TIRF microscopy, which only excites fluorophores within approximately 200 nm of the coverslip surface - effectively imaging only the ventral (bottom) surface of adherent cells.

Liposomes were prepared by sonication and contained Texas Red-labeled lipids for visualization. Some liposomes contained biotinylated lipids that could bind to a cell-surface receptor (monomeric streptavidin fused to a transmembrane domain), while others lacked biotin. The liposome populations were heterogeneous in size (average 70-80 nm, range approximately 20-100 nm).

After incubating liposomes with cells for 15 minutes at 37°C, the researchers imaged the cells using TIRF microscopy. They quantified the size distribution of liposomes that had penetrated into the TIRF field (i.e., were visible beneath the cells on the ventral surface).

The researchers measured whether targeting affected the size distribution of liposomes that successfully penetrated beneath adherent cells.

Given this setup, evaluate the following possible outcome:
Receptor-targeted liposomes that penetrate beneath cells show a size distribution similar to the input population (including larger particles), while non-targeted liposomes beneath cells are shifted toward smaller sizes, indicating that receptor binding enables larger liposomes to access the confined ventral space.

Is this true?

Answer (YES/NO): YES